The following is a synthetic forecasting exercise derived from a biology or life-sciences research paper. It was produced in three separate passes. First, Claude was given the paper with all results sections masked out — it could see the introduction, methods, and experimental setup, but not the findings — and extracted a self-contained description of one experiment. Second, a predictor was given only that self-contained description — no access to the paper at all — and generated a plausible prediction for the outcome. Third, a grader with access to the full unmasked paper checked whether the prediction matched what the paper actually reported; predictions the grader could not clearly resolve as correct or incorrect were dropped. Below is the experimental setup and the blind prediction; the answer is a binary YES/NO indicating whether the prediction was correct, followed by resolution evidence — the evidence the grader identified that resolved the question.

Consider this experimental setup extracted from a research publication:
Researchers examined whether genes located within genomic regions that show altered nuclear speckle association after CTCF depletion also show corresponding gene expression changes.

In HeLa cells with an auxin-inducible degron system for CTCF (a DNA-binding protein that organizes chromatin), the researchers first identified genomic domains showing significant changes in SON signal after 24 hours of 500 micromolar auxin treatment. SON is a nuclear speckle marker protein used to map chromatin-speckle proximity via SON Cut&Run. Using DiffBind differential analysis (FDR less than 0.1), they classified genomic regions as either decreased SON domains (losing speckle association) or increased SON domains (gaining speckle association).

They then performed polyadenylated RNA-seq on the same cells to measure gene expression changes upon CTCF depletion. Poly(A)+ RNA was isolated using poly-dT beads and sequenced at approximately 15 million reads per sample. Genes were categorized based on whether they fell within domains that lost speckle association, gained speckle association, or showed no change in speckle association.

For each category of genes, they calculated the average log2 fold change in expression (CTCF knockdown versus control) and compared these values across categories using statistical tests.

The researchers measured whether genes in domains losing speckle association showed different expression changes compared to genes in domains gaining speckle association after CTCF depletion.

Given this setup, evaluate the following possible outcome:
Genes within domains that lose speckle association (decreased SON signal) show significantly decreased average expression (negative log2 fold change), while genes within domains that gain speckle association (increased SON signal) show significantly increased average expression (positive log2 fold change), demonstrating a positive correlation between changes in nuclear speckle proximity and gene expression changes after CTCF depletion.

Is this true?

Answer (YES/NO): YES